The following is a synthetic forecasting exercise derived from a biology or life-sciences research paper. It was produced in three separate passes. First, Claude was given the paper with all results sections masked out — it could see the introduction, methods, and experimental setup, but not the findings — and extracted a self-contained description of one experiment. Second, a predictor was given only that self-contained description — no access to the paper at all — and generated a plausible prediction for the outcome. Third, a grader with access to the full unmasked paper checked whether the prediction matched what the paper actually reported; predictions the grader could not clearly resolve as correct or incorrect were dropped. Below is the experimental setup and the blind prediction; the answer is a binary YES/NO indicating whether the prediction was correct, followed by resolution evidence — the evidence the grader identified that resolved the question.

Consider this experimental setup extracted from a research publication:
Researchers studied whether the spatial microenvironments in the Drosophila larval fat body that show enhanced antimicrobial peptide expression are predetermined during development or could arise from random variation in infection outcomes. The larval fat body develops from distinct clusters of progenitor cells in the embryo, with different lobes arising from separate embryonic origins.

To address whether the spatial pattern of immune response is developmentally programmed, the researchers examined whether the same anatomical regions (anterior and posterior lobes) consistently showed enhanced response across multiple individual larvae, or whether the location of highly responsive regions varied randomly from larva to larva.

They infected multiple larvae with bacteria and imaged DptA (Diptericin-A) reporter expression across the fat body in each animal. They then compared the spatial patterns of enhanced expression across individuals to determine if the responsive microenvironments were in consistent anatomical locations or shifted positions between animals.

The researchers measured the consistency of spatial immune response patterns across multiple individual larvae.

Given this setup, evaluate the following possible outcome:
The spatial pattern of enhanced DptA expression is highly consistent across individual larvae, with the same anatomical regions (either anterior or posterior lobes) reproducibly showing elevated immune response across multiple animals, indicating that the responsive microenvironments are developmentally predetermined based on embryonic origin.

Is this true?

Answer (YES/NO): YES